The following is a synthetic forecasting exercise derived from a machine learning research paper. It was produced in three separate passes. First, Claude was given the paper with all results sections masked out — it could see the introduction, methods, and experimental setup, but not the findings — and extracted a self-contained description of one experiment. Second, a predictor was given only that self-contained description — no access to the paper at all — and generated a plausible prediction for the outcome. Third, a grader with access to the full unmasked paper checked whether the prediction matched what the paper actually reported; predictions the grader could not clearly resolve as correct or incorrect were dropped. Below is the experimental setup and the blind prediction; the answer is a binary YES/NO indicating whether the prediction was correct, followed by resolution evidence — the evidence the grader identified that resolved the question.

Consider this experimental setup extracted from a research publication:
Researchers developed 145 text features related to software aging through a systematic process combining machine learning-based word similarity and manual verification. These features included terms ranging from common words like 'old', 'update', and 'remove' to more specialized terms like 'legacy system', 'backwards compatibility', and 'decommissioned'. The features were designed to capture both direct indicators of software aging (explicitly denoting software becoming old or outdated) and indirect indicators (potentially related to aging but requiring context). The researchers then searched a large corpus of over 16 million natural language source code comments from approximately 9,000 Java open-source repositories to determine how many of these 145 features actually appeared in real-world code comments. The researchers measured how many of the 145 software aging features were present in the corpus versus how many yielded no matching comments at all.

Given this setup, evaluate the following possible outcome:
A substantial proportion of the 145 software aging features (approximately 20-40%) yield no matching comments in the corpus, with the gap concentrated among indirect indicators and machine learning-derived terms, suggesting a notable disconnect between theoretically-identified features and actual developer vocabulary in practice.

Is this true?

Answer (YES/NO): NO